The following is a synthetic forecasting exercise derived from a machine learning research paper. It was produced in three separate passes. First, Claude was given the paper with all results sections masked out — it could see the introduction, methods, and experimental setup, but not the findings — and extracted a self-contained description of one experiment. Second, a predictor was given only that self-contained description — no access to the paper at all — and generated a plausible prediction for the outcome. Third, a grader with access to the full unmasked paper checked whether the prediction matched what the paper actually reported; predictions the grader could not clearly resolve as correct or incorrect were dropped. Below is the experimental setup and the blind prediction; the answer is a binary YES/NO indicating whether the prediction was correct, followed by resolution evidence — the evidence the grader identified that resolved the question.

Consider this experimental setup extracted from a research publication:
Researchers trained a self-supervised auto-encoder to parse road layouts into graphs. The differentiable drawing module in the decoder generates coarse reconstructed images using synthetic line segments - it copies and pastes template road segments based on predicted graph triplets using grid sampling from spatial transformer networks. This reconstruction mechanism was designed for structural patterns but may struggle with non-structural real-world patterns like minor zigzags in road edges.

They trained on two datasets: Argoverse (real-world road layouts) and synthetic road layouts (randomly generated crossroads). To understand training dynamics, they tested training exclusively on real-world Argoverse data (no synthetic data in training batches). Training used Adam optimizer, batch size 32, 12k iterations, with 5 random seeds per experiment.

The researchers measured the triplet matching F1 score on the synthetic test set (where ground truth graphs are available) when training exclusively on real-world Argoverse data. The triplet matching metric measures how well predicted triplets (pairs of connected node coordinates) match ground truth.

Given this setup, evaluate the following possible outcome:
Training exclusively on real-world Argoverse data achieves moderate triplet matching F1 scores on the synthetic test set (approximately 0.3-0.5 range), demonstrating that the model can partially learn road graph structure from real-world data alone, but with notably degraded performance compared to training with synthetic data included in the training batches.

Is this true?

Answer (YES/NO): NO